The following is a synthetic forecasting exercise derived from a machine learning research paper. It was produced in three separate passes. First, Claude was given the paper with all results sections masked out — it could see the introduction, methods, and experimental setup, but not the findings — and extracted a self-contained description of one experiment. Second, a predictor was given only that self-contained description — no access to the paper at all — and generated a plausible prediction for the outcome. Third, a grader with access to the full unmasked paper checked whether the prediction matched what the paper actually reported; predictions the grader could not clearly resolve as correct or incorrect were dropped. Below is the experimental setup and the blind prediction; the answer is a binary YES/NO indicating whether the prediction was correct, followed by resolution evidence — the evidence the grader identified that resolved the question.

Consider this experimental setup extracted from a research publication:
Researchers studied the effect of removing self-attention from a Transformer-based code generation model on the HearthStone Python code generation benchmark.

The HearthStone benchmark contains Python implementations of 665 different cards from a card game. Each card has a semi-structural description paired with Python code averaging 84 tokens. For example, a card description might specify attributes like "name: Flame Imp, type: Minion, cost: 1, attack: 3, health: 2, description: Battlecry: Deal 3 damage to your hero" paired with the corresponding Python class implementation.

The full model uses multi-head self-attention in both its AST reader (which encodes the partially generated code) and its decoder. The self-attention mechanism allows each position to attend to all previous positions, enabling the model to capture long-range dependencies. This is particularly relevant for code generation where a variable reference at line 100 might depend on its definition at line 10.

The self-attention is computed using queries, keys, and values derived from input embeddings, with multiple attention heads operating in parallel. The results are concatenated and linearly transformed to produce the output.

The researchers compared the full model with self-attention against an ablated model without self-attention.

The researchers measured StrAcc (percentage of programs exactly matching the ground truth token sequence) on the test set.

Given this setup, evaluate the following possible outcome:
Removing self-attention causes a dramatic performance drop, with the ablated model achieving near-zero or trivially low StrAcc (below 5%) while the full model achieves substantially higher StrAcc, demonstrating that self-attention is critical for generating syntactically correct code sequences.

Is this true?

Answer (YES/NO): NO